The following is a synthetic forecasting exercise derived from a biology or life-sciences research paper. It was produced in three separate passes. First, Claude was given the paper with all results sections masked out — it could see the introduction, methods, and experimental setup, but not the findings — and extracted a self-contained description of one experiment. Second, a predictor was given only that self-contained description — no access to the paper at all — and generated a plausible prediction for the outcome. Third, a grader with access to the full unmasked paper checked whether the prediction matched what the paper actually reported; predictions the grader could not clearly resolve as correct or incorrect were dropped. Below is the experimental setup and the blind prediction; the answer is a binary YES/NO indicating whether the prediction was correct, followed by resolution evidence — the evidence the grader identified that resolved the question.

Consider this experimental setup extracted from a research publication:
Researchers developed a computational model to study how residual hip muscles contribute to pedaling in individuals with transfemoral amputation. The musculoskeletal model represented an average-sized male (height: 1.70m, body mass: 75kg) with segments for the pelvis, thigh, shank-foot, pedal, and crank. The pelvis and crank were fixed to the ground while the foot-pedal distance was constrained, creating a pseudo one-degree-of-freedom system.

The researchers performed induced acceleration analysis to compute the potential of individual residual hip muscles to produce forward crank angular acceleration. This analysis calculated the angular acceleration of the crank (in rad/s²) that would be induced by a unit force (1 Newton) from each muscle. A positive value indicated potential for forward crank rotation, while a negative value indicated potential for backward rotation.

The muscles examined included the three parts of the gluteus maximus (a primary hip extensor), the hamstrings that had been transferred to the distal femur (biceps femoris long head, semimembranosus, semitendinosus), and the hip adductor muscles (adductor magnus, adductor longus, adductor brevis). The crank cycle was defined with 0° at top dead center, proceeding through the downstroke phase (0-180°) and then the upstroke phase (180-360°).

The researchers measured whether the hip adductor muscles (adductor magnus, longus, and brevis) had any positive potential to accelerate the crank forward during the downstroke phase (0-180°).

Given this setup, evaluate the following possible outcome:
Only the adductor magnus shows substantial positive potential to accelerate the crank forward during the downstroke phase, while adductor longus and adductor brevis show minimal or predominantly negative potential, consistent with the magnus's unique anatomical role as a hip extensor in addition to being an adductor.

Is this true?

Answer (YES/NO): NO